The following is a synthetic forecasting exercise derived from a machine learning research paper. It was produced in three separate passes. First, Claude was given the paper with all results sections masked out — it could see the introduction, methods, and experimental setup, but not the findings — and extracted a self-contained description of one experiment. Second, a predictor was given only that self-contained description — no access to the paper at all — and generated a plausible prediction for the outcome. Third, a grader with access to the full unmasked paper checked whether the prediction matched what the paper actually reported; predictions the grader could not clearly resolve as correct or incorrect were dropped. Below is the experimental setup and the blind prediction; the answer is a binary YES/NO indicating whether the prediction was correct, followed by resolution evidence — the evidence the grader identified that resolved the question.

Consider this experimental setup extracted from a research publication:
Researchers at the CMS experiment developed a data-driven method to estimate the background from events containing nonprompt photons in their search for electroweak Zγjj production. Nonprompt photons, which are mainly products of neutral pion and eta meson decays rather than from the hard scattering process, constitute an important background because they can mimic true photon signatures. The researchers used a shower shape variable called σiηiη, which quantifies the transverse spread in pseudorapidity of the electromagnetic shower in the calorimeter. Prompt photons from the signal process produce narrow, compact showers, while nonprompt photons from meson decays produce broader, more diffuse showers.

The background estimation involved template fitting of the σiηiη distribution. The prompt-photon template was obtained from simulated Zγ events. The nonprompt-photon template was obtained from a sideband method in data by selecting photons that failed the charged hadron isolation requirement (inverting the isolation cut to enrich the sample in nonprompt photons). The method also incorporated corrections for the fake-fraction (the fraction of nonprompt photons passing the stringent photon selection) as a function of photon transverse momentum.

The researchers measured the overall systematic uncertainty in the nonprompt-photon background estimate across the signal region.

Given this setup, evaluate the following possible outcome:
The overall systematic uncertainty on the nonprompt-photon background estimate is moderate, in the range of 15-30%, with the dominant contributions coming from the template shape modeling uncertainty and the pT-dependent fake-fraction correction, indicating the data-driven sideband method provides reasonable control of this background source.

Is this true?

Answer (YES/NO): NO